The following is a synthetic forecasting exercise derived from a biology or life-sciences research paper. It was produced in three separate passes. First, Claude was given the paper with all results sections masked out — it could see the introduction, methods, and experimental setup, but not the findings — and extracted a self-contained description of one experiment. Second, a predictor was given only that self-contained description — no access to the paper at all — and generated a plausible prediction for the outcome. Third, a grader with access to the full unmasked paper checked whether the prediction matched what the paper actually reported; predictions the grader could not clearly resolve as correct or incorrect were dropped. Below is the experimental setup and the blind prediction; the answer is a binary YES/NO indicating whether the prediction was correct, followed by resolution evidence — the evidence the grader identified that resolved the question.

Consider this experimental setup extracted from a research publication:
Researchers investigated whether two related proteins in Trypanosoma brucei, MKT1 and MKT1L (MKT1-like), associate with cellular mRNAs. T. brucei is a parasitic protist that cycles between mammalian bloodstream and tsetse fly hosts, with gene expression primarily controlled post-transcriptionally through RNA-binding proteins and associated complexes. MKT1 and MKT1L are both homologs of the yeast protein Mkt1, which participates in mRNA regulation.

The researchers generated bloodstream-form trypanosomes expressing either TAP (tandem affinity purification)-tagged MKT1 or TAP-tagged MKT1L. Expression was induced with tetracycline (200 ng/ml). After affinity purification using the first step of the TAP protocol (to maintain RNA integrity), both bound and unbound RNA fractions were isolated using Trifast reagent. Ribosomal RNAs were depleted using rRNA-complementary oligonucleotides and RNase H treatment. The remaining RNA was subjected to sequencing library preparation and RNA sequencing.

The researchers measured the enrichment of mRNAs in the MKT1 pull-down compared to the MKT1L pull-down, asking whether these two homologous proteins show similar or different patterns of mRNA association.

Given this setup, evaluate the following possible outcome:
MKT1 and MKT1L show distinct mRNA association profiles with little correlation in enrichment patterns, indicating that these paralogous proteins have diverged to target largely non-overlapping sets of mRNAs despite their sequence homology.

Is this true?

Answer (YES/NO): NO